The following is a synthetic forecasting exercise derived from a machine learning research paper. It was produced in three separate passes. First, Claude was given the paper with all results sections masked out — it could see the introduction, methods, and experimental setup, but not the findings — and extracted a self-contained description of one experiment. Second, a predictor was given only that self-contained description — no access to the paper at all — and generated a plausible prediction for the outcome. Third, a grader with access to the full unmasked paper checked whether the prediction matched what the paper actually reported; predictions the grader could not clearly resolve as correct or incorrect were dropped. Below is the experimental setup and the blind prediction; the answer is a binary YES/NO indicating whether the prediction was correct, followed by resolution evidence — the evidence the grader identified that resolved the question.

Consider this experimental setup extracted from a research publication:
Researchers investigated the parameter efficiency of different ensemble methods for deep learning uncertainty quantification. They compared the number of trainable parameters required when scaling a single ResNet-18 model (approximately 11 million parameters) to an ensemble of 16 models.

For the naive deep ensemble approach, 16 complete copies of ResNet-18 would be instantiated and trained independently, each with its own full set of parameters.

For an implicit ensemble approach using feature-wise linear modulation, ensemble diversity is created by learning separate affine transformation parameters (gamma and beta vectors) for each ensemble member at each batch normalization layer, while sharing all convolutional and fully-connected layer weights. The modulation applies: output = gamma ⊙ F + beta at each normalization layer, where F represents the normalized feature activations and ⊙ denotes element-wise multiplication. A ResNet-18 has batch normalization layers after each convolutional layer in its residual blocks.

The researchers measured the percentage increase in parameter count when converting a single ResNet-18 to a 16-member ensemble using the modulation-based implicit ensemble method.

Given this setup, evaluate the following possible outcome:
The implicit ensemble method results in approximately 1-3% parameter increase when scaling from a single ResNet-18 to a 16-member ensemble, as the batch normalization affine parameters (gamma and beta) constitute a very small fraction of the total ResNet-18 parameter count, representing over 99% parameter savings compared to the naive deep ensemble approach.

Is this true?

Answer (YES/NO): YES